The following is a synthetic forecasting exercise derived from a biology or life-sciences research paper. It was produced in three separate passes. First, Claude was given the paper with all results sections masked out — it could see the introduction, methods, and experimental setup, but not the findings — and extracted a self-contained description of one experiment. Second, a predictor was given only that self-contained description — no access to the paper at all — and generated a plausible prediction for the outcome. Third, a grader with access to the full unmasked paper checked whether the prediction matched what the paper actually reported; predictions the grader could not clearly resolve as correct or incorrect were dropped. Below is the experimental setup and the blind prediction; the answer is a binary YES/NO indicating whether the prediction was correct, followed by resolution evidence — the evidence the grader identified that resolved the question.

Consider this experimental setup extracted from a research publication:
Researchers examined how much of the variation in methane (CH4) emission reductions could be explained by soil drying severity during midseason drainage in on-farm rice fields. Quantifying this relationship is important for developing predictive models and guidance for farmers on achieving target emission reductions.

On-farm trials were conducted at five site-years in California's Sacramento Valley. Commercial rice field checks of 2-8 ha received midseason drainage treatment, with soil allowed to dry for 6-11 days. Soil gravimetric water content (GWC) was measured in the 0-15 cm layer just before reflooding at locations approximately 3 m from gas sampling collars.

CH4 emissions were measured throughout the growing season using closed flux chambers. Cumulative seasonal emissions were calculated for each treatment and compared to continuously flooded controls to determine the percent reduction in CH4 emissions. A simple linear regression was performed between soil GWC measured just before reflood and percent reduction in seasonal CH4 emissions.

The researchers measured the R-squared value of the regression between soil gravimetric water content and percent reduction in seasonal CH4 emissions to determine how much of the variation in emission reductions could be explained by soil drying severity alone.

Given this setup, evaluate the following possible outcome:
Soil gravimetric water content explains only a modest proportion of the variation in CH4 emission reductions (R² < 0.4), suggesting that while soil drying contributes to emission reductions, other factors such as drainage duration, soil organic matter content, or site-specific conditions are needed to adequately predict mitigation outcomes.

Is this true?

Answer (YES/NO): NO